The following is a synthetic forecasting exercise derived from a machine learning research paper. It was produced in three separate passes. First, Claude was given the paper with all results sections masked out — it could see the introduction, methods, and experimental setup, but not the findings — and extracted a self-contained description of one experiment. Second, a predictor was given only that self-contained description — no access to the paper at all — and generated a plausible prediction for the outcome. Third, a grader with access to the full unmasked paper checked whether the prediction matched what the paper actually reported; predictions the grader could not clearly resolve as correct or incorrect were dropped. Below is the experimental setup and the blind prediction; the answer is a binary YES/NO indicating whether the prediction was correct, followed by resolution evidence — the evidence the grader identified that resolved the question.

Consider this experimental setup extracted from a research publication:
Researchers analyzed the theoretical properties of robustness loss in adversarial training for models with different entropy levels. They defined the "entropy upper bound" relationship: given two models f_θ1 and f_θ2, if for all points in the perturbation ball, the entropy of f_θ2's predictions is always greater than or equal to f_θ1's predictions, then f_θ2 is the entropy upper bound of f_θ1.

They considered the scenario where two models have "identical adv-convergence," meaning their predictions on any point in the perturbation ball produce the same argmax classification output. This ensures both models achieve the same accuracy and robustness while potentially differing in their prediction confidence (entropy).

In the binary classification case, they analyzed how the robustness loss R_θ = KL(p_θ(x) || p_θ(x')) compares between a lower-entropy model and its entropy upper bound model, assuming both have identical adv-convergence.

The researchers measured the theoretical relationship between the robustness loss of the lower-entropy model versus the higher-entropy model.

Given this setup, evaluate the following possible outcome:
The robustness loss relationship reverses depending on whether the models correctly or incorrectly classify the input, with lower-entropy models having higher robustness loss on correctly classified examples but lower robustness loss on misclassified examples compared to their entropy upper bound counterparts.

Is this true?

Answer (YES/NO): NO